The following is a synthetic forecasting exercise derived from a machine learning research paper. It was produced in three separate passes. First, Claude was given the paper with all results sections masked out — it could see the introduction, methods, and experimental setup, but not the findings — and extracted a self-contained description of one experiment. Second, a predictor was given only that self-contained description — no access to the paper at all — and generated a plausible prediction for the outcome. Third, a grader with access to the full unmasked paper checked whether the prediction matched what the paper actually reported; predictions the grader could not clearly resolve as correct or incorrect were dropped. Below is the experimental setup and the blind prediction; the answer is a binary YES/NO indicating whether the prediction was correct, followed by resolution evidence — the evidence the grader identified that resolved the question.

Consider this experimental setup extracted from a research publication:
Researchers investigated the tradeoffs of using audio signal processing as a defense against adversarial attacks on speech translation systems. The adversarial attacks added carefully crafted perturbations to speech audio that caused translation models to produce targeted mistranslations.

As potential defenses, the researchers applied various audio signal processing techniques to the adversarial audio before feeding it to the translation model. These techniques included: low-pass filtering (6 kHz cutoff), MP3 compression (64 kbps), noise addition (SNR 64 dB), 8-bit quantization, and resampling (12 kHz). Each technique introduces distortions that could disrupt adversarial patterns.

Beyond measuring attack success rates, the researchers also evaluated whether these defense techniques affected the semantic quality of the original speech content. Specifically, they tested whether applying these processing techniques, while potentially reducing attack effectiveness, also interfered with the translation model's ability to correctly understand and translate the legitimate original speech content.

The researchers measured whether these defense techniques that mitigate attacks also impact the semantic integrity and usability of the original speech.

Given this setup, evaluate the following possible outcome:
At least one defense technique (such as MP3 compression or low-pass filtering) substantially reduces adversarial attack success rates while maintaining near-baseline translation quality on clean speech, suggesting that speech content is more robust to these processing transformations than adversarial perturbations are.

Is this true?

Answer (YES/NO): NO